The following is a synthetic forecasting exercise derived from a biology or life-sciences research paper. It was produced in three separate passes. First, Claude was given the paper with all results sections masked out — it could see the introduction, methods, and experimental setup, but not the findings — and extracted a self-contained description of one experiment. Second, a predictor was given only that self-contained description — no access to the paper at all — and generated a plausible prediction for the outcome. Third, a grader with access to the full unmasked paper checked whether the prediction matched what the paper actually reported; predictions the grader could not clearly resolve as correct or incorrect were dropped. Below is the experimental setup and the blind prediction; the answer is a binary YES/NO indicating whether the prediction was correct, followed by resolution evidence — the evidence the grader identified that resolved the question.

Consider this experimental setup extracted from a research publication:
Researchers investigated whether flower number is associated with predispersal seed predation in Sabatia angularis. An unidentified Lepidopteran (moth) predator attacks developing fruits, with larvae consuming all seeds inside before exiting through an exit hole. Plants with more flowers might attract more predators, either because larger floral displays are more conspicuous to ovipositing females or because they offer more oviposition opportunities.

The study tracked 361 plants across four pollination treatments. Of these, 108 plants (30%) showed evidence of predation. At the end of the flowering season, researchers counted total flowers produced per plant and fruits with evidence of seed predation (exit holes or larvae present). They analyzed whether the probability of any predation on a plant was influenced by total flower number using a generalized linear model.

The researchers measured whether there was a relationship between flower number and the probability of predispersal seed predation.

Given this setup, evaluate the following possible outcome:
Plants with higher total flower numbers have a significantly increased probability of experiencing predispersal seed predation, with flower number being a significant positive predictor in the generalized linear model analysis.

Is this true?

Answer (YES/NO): YES